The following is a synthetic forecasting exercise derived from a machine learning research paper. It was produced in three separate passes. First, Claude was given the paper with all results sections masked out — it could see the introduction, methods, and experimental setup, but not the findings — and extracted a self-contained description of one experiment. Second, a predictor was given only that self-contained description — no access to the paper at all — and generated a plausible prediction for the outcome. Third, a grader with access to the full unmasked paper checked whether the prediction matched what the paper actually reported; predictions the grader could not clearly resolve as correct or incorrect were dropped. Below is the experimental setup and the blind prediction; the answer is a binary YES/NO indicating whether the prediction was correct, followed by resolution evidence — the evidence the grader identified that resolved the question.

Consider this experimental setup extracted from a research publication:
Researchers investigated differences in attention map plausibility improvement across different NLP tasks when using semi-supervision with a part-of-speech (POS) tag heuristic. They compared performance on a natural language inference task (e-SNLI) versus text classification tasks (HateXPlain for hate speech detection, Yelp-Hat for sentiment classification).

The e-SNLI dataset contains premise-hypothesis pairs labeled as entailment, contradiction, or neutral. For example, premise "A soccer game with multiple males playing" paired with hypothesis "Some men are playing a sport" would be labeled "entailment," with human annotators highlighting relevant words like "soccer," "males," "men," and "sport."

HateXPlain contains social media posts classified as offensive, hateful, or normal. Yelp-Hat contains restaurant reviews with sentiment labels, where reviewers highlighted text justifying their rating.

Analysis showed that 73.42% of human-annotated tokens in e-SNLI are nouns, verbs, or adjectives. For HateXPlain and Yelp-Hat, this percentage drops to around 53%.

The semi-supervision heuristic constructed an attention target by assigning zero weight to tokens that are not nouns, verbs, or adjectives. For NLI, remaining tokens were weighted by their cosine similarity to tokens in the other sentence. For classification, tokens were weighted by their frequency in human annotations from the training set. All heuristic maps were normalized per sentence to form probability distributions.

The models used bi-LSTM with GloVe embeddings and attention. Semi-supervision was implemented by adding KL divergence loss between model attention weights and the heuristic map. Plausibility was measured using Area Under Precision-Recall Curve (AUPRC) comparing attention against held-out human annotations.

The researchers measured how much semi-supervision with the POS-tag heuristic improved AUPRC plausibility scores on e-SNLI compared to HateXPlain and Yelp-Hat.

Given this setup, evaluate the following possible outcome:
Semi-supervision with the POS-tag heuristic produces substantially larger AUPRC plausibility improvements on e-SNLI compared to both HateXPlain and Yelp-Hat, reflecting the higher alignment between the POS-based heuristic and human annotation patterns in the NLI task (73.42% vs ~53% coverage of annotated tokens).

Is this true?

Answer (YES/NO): NO